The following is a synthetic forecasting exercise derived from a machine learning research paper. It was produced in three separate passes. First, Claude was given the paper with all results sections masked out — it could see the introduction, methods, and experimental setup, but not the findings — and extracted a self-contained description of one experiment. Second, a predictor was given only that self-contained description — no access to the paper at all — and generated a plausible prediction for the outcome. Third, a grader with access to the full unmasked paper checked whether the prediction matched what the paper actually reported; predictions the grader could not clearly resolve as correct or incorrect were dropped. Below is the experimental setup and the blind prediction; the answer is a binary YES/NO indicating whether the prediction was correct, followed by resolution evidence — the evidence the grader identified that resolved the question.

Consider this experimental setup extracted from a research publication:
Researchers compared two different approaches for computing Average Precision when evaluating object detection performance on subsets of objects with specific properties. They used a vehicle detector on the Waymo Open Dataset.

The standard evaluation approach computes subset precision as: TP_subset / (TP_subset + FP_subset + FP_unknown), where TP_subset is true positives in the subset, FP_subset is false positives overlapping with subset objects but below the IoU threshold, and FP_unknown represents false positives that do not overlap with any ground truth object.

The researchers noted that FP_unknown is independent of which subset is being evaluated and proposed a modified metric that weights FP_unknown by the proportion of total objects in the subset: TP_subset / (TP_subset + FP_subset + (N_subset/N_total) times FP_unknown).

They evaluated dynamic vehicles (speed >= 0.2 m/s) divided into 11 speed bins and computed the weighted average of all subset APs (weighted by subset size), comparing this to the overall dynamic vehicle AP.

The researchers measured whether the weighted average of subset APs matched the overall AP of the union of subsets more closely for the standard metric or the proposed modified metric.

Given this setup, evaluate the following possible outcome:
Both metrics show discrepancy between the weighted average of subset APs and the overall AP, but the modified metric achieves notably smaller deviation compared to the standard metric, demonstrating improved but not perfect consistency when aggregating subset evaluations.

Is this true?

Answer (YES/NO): NO